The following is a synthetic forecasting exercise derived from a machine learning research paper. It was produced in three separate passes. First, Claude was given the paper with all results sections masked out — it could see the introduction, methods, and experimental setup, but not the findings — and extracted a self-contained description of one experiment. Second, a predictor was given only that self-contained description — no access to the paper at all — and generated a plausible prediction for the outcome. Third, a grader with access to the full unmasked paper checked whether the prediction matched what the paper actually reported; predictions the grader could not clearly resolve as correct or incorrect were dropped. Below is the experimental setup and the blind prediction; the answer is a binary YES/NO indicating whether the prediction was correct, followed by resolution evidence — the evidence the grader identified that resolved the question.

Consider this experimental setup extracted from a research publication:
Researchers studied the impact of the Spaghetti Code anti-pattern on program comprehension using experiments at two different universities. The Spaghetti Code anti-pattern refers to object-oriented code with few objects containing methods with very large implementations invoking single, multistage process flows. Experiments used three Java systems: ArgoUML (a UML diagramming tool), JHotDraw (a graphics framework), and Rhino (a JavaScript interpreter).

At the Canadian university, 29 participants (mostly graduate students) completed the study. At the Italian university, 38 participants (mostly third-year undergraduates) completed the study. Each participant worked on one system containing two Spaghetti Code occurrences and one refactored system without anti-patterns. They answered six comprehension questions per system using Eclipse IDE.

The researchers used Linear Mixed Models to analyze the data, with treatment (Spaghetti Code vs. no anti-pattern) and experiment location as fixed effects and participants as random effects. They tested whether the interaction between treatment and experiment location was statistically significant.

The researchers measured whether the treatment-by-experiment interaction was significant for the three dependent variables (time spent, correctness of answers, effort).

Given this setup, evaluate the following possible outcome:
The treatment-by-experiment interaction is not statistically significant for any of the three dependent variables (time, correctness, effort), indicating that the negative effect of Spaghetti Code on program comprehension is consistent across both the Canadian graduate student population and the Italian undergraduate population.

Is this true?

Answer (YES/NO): NO